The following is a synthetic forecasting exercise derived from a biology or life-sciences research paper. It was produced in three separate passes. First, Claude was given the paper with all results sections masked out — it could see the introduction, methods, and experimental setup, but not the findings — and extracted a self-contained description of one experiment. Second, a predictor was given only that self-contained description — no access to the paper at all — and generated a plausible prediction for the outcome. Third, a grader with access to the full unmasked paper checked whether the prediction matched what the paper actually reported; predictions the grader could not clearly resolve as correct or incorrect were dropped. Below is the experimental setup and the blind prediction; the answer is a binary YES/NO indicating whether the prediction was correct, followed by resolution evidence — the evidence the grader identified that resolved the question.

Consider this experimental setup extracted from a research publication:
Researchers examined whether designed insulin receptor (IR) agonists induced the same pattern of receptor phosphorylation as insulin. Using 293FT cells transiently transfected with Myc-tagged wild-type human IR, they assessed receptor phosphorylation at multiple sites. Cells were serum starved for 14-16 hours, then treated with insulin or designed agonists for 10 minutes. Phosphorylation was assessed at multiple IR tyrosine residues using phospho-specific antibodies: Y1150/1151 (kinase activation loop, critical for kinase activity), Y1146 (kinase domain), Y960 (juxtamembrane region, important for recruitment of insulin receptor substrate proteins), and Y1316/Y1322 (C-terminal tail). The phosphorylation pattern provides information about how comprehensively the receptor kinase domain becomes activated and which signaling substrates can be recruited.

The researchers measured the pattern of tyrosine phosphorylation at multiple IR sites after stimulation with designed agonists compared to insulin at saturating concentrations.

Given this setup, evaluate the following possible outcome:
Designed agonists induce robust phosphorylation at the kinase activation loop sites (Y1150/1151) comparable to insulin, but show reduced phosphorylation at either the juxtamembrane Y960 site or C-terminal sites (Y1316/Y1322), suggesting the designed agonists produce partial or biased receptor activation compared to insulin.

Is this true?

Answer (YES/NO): NO